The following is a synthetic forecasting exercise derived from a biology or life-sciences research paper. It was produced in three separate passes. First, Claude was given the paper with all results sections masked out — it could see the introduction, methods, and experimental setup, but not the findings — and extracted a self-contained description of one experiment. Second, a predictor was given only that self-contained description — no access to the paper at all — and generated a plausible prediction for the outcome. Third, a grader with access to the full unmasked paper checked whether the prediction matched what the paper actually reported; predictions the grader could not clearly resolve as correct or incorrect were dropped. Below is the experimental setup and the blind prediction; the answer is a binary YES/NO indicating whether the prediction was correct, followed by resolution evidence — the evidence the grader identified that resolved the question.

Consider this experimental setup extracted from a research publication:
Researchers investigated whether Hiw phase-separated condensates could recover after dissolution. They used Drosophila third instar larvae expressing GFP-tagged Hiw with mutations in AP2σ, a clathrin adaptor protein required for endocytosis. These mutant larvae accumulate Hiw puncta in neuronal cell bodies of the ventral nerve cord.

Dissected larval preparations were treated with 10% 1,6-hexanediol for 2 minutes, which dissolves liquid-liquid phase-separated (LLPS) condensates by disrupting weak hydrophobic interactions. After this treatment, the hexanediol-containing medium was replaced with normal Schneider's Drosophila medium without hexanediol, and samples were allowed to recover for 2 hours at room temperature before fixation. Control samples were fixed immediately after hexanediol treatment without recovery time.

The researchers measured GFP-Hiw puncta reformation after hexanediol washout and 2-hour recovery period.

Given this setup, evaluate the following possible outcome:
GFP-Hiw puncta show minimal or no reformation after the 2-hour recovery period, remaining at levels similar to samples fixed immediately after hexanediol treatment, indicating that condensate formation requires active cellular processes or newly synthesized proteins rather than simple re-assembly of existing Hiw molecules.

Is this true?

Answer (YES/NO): NO